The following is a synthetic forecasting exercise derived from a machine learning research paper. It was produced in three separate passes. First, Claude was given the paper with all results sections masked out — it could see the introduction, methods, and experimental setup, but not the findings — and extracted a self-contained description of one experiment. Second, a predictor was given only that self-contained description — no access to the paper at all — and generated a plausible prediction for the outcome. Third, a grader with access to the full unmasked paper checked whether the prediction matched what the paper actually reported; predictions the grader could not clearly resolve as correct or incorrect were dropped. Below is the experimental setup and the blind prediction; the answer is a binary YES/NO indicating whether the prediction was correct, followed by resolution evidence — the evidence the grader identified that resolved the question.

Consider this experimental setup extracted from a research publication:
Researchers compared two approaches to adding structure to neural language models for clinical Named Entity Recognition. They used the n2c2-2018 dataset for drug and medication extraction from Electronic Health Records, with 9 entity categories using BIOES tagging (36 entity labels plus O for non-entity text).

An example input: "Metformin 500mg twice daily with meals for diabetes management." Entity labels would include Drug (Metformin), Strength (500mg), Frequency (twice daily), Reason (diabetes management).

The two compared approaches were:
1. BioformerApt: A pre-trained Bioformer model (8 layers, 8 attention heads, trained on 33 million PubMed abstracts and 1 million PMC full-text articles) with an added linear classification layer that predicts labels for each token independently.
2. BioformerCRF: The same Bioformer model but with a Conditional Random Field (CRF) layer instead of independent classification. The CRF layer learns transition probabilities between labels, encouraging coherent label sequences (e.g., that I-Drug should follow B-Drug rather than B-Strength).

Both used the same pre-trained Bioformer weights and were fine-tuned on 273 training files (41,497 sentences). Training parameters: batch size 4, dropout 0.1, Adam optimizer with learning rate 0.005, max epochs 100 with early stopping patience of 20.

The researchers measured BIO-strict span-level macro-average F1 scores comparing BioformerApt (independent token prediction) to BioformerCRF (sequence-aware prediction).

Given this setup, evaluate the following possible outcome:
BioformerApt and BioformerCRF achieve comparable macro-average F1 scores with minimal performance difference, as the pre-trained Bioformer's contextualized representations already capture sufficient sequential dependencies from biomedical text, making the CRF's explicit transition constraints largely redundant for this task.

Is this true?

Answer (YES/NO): NO